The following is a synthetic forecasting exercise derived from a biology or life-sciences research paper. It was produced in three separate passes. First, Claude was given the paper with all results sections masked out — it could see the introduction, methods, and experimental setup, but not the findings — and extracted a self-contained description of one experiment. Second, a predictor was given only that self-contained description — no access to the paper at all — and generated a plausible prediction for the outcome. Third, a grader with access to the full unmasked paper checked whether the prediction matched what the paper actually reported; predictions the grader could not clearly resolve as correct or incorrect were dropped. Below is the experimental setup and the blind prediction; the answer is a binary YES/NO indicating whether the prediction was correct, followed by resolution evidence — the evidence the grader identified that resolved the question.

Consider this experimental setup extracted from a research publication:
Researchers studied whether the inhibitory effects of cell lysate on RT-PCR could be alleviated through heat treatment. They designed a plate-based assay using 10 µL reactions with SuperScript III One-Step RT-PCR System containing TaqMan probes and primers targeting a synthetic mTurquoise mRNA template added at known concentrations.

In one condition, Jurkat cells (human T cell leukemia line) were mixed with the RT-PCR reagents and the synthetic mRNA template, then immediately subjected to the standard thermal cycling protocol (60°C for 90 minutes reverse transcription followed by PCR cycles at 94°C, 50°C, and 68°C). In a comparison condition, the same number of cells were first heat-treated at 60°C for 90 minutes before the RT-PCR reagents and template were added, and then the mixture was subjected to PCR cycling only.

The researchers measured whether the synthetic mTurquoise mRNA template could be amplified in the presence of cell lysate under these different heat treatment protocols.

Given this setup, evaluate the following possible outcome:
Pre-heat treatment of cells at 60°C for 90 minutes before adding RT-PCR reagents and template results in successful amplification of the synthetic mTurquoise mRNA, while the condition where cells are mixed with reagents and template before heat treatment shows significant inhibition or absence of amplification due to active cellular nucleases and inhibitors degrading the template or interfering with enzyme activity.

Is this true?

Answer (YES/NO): NO